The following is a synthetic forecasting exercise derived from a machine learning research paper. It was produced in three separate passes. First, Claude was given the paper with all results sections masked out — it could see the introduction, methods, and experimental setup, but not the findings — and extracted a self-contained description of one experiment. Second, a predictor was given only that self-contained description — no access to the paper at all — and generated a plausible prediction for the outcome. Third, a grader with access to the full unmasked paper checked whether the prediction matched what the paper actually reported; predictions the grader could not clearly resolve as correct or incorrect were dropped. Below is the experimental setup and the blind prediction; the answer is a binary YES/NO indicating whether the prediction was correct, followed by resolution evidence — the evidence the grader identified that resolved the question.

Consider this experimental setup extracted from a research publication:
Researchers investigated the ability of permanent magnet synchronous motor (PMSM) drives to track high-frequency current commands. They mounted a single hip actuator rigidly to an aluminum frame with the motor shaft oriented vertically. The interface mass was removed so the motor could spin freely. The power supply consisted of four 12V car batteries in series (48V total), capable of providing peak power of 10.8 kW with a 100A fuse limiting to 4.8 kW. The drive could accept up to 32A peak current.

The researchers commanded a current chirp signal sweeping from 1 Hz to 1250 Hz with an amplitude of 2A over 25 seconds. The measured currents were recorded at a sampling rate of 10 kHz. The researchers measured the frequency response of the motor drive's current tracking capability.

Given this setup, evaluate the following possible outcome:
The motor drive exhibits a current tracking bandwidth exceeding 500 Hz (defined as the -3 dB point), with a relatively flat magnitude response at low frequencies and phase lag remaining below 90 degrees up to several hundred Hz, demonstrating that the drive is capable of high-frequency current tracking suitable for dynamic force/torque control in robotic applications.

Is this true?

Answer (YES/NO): NO